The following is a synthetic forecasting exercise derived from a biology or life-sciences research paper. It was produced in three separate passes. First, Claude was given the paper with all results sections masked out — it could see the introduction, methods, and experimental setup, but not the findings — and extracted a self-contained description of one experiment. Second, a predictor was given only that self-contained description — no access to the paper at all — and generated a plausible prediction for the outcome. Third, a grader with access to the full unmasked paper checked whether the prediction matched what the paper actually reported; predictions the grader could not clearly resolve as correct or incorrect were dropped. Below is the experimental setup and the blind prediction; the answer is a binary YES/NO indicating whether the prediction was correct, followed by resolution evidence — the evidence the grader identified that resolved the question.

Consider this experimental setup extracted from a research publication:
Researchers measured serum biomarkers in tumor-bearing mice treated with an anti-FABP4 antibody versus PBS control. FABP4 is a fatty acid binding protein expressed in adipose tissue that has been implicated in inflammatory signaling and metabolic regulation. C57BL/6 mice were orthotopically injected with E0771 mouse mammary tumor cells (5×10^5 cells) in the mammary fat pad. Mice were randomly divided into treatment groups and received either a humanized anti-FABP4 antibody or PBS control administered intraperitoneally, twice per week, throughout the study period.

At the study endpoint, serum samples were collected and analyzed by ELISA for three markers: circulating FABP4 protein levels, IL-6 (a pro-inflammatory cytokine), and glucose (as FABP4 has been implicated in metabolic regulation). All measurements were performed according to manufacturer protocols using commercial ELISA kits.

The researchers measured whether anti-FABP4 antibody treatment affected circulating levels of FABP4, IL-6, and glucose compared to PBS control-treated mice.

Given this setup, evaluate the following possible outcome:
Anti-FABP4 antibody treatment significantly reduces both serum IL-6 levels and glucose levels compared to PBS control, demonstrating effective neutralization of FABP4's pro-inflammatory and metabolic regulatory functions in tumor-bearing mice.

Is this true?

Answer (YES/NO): NO